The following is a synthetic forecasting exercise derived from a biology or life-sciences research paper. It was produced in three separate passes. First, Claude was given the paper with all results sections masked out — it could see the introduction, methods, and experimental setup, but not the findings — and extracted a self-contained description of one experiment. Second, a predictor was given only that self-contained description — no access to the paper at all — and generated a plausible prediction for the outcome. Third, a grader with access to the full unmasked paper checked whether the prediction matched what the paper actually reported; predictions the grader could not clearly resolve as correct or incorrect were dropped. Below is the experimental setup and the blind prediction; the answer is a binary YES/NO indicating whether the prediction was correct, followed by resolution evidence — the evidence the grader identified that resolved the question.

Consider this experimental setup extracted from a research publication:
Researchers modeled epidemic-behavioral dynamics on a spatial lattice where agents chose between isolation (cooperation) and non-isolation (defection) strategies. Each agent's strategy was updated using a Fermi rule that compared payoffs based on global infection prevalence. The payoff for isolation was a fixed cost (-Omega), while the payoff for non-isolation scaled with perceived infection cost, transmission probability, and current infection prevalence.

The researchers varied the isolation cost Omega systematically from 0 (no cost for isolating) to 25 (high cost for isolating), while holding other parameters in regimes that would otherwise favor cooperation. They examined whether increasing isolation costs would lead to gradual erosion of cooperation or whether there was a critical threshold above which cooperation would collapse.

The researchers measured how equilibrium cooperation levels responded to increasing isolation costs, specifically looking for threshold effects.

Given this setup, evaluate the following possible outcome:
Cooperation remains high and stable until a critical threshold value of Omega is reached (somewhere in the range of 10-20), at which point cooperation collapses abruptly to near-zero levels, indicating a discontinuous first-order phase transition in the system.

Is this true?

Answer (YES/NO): NO